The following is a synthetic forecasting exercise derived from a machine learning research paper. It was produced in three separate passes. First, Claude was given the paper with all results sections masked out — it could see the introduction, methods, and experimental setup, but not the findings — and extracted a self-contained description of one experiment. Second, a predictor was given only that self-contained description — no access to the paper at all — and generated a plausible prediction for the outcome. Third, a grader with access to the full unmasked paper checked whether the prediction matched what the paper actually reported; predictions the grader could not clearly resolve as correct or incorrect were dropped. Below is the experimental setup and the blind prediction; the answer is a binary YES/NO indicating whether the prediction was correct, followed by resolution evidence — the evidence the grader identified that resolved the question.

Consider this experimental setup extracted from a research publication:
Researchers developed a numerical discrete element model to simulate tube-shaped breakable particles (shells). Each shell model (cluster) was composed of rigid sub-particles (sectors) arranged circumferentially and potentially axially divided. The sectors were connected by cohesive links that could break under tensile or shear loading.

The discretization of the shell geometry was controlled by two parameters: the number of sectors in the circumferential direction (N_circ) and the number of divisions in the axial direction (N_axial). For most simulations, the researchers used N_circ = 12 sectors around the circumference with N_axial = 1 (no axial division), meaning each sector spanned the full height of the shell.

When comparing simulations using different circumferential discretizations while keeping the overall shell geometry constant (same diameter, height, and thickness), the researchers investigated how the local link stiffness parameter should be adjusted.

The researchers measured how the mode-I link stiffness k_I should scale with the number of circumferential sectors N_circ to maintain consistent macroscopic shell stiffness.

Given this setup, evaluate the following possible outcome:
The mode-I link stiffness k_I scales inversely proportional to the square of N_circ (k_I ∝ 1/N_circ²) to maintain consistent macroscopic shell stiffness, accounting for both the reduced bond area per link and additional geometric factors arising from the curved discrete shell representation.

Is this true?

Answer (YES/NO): NO